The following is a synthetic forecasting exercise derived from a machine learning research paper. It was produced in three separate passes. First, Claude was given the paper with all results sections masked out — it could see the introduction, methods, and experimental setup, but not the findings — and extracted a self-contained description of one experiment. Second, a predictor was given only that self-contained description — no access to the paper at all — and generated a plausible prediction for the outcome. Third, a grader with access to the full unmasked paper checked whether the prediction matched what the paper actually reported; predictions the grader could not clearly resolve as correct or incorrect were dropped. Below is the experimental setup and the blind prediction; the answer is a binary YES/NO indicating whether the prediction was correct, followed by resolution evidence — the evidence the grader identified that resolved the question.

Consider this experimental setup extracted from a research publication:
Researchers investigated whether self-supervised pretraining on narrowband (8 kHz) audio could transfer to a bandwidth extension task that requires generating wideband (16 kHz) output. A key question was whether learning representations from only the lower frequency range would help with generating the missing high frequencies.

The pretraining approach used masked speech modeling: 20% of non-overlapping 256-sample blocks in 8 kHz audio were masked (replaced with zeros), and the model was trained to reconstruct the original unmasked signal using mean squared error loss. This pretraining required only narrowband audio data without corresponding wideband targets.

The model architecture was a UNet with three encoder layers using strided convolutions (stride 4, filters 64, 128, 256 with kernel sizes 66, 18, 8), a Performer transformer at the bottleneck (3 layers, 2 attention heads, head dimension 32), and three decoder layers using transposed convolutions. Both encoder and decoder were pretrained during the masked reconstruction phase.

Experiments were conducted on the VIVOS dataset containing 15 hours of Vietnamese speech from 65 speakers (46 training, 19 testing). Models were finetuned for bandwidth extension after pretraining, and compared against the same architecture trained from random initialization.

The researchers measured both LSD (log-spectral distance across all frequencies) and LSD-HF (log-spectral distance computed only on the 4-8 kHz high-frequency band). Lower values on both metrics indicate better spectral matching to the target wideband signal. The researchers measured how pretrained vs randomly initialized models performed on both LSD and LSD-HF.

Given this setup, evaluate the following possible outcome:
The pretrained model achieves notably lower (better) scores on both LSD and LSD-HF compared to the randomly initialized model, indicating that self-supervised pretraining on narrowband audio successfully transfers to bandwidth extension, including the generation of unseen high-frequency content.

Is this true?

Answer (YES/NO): YES